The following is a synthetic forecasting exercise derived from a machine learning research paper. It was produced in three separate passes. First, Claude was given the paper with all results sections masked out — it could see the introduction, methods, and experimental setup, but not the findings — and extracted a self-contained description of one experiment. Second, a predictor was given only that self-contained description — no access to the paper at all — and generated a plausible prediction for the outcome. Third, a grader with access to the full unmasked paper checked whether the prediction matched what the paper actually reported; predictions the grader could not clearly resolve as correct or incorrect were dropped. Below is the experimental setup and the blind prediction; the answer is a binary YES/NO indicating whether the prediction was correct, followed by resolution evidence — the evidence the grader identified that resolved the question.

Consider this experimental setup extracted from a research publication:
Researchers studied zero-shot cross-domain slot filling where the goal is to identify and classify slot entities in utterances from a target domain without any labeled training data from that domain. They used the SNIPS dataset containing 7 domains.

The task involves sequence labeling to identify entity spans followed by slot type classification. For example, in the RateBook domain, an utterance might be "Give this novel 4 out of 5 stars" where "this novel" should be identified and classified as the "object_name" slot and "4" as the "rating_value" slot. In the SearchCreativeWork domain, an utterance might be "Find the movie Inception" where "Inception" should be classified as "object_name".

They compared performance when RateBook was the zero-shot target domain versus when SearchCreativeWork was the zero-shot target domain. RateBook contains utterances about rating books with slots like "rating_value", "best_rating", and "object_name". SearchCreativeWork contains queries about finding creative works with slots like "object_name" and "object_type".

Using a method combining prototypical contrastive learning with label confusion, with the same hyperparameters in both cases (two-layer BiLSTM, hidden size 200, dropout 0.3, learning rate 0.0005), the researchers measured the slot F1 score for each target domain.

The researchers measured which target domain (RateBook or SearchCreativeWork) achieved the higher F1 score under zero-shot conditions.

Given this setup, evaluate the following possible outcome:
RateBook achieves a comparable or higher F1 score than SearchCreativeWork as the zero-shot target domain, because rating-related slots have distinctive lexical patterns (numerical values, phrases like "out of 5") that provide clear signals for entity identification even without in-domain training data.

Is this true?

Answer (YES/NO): NO